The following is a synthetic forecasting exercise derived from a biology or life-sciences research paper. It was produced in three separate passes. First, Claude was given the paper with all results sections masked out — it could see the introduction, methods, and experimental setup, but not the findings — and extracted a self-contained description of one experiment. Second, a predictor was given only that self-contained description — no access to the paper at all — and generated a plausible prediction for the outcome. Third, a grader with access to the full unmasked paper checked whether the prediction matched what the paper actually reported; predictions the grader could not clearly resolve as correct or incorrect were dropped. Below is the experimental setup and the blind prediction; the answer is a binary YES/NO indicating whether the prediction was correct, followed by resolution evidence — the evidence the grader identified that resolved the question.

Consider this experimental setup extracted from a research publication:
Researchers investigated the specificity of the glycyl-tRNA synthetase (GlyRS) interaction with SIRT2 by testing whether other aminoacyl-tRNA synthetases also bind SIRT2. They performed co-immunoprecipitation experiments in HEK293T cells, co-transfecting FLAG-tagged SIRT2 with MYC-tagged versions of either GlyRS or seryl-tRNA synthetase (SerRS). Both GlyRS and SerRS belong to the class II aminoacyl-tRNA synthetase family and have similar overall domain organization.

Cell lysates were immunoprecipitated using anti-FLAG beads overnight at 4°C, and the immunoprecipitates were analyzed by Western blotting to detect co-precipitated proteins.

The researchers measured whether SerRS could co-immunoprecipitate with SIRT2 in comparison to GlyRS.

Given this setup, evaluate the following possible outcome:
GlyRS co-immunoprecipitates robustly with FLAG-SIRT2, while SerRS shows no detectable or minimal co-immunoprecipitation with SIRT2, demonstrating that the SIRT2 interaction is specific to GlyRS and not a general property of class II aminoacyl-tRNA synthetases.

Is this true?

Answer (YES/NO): NO